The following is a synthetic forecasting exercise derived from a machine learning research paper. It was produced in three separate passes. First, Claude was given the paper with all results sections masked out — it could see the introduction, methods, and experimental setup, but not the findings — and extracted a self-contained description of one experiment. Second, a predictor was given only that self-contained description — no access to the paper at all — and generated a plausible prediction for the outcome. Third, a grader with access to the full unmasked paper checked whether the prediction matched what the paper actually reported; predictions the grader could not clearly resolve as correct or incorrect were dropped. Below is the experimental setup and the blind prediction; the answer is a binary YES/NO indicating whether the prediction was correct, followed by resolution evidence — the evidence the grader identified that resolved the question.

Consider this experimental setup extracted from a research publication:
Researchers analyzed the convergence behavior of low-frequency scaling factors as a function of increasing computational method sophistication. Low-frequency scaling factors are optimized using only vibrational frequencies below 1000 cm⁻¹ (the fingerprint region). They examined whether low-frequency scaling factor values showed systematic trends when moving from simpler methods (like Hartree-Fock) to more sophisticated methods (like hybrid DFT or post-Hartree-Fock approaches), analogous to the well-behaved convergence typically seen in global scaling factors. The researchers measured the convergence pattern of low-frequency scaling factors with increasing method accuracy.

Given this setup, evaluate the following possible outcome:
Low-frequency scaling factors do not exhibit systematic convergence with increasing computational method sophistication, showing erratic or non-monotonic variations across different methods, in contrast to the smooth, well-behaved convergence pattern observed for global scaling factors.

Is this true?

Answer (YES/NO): YES